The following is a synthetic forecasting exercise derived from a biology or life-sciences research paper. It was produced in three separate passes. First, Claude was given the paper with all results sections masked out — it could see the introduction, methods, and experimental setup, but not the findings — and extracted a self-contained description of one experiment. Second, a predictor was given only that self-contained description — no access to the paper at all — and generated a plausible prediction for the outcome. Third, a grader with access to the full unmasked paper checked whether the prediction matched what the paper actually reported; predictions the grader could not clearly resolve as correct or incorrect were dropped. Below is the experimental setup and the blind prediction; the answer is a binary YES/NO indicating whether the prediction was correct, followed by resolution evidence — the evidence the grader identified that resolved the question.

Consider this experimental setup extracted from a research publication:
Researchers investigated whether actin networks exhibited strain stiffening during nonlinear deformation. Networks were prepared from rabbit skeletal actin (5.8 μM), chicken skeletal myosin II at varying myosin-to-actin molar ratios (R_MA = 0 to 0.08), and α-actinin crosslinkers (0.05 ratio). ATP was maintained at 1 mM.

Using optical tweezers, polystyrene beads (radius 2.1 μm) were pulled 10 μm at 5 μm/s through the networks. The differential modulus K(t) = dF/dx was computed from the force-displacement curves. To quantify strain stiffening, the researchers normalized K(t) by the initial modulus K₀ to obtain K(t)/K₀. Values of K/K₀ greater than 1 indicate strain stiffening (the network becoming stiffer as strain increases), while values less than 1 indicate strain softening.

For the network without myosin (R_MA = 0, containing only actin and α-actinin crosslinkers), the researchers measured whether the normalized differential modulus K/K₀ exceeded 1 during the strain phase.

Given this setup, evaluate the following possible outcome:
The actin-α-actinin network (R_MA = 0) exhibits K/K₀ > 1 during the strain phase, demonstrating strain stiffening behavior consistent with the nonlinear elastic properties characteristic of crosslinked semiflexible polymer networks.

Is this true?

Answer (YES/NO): YES